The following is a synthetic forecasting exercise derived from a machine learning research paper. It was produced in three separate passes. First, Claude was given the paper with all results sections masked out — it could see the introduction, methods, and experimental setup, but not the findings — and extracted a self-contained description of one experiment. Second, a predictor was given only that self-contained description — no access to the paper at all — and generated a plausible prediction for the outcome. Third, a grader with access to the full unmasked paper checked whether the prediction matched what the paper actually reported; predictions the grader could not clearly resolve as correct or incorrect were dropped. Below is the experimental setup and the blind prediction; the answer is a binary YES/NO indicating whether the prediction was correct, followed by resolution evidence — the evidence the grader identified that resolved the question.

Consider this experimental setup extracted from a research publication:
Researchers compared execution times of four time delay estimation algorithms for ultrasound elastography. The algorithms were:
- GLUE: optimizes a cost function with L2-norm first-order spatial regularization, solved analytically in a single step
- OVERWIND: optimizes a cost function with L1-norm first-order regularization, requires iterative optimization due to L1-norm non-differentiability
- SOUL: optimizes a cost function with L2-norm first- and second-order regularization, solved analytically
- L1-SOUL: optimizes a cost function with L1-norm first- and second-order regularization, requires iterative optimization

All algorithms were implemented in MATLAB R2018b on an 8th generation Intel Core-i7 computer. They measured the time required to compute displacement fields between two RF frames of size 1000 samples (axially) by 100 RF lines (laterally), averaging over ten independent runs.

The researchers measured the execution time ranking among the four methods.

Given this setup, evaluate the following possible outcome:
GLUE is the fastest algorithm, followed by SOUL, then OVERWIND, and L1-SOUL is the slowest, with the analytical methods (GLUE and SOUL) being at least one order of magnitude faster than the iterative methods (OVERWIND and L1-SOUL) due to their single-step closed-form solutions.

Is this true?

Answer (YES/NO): NO